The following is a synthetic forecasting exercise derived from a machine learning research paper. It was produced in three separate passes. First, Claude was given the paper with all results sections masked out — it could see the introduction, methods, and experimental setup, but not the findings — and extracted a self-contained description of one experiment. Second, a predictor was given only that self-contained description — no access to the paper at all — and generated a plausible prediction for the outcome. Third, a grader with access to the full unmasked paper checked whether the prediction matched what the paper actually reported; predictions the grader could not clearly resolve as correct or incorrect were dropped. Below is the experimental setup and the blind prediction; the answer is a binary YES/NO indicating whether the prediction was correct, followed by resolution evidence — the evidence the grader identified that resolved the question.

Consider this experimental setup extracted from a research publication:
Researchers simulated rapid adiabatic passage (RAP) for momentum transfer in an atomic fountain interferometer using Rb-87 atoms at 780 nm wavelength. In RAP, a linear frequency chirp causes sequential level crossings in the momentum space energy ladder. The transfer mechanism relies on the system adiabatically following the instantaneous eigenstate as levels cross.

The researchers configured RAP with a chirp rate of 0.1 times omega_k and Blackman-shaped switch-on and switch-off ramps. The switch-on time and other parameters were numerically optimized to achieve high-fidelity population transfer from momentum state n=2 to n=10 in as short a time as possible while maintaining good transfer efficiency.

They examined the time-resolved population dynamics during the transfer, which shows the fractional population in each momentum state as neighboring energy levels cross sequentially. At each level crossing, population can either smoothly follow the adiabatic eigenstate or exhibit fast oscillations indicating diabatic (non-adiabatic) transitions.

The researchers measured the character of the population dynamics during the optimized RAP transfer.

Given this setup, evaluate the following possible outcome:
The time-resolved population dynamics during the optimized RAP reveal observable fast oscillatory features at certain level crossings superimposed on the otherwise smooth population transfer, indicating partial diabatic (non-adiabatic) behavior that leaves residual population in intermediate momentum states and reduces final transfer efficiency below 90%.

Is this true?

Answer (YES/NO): NO